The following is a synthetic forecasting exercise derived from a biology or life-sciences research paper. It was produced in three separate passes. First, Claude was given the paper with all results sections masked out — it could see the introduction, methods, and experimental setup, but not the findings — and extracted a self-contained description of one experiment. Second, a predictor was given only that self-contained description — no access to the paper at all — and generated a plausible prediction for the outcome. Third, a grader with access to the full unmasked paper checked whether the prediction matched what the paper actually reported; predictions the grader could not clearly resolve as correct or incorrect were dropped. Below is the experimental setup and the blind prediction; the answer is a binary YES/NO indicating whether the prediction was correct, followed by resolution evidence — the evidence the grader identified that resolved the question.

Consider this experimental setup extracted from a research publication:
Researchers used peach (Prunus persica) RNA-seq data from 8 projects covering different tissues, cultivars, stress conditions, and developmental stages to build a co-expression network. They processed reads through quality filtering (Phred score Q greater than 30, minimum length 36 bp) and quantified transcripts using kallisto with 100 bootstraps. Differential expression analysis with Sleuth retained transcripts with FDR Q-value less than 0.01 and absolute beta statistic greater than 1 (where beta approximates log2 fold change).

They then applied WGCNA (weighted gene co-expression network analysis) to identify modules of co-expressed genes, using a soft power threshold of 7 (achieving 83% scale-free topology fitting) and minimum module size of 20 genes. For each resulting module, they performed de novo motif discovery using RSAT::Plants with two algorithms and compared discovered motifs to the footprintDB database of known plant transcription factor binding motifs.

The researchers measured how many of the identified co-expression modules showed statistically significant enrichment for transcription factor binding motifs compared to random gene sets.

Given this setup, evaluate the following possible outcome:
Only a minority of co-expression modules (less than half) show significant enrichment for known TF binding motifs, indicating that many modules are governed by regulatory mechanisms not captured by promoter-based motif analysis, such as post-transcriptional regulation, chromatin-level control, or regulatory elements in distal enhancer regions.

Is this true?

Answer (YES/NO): YES